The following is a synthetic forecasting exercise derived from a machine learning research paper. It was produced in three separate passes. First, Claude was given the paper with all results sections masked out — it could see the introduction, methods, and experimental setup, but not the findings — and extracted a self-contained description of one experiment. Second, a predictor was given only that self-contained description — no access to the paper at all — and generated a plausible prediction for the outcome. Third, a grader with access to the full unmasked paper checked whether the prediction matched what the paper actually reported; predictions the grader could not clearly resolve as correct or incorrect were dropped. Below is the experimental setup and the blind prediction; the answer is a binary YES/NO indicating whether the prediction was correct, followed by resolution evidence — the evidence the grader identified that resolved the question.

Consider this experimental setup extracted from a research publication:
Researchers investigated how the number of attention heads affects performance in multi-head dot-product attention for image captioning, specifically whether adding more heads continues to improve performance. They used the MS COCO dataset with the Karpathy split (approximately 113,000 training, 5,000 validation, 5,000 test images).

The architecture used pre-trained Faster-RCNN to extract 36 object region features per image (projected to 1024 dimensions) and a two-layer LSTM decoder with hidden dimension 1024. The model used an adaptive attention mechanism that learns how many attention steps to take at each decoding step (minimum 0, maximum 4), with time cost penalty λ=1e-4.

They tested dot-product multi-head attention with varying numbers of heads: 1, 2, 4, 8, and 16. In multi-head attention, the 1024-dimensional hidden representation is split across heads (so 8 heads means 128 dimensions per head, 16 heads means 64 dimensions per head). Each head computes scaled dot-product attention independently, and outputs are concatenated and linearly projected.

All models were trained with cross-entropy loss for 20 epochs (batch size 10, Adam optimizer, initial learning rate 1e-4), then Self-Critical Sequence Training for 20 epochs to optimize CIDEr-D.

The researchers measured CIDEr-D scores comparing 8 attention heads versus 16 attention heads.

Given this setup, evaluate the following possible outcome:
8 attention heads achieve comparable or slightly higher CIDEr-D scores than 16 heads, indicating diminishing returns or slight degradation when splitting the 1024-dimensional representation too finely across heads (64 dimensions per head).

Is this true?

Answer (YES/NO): YES